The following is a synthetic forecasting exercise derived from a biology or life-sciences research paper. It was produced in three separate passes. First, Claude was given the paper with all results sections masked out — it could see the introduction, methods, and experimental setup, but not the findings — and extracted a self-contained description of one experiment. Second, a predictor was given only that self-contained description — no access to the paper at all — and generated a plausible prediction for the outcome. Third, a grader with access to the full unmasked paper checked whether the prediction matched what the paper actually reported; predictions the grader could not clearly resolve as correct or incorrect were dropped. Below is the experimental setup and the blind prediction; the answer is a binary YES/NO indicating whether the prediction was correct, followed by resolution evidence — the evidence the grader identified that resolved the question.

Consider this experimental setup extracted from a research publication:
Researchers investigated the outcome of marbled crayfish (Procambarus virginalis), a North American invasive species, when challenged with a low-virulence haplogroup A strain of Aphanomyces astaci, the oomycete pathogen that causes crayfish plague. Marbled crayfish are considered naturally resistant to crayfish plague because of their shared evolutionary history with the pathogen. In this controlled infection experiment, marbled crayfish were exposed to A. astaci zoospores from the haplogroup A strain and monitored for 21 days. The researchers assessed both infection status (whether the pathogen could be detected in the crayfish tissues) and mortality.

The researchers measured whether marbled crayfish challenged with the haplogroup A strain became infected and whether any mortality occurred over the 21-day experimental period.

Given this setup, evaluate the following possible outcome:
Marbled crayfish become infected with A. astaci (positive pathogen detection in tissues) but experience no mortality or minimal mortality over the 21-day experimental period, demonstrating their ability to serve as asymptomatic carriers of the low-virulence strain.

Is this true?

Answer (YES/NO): YES